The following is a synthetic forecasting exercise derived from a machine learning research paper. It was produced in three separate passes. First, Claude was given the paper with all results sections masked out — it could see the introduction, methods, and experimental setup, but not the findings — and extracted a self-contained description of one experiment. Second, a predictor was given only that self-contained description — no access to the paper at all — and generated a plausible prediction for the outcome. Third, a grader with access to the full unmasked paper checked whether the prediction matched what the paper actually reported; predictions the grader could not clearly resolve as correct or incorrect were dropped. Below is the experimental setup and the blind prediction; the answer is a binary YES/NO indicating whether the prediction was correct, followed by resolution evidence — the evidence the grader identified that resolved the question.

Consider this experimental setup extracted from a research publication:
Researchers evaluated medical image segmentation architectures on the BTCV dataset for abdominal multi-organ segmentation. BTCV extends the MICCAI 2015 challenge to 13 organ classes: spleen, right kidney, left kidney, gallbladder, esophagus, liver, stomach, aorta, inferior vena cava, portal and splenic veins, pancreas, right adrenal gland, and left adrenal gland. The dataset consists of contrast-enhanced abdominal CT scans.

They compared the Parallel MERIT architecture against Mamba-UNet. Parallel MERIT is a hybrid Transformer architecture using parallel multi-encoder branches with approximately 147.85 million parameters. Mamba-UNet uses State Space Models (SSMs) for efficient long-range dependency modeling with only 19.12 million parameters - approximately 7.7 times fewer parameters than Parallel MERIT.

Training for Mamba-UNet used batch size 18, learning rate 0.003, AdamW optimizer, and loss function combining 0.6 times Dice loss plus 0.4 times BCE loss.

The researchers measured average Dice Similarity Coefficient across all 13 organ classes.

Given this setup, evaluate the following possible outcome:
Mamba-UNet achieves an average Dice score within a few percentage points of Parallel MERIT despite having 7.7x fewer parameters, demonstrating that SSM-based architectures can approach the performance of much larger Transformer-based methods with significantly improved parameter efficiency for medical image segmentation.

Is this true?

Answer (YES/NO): NO